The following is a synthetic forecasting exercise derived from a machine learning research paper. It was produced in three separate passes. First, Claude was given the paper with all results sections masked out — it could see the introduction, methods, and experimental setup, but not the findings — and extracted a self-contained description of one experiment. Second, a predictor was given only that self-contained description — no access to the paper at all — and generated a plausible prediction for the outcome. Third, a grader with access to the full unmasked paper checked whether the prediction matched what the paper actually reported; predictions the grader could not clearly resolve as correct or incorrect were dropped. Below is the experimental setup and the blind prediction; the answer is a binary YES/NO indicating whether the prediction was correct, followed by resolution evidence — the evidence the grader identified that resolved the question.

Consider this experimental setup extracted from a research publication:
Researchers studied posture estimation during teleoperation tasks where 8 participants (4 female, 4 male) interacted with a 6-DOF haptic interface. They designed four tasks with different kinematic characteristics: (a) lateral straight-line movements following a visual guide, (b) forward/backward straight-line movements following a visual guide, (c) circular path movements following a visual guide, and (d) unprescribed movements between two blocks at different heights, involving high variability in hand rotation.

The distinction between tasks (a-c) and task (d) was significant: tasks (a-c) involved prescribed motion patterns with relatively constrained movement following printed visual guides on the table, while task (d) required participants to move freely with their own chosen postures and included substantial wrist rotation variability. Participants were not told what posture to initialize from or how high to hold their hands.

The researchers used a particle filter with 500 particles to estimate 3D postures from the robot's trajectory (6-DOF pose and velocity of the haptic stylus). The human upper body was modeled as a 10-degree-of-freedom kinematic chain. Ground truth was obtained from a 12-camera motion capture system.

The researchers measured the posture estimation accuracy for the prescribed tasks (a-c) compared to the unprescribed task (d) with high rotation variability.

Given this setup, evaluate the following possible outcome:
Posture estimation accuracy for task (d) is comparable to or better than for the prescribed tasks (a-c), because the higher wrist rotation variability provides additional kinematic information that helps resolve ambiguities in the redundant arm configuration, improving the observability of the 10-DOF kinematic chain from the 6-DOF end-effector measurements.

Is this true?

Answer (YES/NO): YES